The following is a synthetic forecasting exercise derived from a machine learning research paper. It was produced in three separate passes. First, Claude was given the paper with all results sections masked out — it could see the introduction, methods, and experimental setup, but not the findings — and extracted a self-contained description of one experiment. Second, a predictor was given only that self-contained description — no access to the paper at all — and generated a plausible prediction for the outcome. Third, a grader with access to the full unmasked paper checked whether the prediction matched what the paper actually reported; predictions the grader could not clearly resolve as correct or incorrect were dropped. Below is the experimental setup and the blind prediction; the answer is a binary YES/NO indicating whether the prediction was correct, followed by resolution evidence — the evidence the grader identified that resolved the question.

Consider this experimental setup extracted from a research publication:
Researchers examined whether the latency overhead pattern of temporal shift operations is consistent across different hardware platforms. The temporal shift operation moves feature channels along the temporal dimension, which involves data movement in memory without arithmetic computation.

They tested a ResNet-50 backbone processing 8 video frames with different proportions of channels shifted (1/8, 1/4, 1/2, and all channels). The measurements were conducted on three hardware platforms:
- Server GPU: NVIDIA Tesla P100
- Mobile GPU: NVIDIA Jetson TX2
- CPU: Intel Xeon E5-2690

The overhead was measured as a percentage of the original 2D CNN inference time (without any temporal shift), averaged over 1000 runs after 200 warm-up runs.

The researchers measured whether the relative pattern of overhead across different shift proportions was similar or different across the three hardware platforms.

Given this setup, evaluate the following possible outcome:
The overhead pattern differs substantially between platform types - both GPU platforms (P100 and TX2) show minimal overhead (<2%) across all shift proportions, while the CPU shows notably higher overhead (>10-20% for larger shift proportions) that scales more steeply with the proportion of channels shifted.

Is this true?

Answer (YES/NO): NO